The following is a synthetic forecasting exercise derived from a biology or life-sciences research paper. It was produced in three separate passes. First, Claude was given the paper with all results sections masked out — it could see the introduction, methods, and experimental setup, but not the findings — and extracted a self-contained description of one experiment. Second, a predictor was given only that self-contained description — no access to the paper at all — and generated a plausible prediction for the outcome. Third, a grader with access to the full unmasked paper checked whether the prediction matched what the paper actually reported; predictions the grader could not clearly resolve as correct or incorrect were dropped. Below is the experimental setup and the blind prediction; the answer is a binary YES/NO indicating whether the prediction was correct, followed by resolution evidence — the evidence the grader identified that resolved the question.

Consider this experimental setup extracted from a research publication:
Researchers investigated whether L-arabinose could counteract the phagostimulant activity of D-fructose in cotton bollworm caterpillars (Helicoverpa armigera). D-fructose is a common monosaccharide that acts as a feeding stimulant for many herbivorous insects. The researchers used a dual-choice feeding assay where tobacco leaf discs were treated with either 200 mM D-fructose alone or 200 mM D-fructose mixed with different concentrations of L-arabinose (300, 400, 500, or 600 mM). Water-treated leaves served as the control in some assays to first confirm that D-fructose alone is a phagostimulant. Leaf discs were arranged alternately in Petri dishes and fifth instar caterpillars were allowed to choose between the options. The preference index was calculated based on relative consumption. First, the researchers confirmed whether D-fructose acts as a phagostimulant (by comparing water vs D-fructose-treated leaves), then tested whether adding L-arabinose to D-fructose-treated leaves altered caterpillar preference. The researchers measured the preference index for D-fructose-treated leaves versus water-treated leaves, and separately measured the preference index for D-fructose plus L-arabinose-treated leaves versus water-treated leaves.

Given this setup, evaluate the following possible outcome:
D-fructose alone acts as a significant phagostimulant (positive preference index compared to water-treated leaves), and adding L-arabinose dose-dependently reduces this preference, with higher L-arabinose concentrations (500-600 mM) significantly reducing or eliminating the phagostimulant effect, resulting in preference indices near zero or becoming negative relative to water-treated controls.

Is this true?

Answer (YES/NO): YES